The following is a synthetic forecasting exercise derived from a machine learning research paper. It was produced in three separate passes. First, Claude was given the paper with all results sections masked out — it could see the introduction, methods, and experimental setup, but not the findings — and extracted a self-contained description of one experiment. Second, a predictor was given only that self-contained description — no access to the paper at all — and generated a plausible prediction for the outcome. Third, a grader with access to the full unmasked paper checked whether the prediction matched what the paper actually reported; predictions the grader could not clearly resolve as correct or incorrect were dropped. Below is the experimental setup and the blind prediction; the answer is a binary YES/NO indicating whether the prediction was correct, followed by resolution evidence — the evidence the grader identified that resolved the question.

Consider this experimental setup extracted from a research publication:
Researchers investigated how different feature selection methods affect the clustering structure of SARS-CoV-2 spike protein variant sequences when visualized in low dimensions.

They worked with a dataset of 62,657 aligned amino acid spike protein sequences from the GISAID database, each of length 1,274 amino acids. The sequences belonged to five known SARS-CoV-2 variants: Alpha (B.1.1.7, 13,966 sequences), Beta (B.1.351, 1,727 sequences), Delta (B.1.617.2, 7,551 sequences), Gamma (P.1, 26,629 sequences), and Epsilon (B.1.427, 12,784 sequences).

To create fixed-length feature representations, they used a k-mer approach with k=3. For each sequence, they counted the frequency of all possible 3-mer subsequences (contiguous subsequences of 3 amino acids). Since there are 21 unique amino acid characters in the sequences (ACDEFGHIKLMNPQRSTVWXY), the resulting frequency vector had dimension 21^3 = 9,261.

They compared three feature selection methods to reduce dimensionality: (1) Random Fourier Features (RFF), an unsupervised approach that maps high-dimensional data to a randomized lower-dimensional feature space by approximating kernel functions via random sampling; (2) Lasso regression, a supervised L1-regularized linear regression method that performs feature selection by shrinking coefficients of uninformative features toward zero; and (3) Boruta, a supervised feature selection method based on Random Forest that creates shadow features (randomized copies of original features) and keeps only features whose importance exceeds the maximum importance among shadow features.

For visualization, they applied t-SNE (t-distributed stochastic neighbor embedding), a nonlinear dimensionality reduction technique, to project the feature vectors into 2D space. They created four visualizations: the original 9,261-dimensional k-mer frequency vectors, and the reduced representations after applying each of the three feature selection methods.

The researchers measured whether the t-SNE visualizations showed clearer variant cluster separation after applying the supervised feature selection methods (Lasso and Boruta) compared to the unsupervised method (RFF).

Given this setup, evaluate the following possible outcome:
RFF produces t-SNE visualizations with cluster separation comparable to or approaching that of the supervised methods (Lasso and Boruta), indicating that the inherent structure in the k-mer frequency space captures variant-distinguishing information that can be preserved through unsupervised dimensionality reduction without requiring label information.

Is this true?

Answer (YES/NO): NO